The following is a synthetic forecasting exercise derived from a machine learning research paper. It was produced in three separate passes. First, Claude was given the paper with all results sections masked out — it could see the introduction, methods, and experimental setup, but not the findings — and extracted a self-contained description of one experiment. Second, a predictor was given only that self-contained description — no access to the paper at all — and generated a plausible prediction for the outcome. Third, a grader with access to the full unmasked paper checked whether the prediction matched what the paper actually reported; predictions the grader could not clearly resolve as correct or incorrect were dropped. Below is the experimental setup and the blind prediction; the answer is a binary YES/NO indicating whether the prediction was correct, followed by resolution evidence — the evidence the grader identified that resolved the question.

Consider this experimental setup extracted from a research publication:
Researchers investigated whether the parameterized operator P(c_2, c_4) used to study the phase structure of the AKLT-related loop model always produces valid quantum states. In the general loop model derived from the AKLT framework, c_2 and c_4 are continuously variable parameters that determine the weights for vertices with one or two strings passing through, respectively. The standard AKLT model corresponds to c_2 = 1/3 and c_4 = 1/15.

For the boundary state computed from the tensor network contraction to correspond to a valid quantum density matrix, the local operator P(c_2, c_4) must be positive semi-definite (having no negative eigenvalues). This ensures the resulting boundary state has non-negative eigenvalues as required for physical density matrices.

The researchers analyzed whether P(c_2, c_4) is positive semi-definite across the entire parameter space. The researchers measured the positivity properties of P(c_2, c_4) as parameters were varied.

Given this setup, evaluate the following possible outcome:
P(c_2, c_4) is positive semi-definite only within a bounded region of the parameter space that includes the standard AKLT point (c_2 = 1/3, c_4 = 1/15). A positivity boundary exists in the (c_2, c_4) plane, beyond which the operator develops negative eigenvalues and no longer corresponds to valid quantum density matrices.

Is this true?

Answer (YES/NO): YES